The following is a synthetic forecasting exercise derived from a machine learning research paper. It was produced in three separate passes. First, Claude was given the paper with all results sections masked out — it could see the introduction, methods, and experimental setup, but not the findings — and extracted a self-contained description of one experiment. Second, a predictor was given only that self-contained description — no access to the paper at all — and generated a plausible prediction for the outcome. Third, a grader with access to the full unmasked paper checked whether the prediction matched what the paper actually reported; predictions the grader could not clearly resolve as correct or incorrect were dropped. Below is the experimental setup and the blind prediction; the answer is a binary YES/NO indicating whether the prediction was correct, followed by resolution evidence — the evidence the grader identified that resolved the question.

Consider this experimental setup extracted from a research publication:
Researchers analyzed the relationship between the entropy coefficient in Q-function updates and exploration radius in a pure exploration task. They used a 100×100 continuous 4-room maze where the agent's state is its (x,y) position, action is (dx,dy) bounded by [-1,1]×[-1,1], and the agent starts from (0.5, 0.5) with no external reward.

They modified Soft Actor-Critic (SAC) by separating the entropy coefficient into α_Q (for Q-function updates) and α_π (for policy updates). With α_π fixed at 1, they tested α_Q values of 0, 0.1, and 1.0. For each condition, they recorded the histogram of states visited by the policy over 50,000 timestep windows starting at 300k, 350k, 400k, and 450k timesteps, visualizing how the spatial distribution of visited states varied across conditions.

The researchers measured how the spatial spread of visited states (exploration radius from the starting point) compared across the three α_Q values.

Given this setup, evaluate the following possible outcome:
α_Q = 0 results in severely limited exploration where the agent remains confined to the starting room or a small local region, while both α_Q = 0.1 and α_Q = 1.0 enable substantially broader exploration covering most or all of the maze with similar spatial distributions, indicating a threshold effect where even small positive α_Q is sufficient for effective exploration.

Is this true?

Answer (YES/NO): NO